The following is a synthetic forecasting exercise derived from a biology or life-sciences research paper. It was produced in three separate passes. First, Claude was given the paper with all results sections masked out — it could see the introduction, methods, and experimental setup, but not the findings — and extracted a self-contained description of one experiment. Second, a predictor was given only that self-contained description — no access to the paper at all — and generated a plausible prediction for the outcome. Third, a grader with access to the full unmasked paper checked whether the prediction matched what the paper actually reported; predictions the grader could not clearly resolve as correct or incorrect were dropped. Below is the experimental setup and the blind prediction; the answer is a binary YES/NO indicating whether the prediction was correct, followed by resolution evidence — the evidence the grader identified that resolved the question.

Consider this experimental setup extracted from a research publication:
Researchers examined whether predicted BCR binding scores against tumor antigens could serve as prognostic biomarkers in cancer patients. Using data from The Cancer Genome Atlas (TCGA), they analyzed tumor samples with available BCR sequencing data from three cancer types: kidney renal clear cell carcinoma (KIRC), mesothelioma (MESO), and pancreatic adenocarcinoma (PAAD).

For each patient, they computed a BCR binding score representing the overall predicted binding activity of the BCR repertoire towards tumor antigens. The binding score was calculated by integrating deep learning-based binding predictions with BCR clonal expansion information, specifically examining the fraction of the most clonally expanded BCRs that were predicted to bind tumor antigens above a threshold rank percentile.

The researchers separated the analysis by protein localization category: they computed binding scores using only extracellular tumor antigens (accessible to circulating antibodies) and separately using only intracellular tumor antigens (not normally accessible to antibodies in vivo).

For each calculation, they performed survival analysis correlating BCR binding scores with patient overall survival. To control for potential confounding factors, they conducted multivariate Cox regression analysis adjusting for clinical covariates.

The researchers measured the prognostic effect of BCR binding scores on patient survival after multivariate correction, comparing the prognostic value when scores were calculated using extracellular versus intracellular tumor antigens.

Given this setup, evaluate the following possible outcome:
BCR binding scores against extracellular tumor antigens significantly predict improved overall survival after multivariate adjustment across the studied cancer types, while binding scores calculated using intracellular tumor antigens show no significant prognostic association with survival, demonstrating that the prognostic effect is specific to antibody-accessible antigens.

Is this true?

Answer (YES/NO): NO